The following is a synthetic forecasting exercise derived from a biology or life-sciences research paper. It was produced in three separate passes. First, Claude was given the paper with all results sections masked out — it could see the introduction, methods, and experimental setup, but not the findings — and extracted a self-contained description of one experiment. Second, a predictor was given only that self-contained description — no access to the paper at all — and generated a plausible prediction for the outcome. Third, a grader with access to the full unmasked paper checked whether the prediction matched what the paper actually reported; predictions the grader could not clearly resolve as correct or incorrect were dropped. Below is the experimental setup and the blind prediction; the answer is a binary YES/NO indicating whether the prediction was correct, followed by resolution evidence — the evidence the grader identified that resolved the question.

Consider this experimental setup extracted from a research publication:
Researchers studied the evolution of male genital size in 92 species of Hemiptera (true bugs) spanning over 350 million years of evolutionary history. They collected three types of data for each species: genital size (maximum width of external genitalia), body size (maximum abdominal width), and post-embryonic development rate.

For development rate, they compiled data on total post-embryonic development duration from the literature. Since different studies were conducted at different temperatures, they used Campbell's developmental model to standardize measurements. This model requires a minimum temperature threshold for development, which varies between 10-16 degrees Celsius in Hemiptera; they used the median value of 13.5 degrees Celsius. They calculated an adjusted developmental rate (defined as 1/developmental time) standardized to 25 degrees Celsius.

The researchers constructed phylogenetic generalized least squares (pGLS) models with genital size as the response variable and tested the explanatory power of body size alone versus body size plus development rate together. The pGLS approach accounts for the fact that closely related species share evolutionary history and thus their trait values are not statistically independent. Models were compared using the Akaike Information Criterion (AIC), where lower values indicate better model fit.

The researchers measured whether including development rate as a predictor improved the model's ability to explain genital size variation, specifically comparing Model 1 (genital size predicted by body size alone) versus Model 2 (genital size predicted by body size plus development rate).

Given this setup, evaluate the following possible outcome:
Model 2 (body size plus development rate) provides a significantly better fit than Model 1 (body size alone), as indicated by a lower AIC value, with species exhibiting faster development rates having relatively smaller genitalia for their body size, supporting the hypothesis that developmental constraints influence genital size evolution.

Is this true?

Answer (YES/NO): NO